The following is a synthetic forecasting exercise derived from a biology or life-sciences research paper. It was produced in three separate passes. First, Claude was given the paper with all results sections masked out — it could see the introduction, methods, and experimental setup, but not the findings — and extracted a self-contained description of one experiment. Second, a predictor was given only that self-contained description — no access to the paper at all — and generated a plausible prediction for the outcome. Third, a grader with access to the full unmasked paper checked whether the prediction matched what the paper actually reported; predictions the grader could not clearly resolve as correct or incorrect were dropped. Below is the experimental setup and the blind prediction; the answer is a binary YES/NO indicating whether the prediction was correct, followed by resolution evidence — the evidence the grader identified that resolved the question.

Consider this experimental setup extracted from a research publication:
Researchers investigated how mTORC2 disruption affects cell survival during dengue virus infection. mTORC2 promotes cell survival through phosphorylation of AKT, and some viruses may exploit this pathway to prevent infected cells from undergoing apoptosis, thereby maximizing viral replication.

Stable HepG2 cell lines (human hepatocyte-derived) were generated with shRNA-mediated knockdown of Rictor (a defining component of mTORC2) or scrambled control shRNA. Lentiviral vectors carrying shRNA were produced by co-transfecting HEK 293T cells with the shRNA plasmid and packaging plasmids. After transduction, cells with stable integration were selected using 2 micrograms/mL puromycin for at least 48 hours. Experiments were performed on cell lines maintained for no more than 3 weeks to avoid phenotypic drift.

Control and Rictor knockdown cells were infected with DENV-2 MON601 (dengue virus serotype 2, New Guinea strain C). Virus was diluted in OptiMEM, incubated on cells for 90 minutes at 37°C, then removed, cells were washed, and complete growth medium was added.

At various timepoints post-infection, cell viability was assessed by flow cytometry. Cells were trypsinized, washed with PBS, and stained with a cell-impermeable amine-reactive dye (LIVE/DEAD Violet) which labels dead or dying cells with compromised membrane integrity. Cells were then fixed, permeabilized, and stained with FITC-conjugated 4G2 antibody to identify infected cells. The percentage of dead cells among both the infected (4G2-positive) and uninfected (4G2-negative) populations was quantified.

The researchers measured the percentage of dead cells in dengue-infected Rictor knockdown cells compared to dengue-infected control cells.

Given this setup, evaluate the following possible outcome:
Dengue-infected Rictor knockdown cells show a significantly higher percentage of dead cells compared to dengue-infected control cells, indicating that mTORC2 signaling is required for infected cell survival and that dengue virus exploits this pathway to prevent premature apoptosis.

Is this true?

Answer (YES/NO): YES